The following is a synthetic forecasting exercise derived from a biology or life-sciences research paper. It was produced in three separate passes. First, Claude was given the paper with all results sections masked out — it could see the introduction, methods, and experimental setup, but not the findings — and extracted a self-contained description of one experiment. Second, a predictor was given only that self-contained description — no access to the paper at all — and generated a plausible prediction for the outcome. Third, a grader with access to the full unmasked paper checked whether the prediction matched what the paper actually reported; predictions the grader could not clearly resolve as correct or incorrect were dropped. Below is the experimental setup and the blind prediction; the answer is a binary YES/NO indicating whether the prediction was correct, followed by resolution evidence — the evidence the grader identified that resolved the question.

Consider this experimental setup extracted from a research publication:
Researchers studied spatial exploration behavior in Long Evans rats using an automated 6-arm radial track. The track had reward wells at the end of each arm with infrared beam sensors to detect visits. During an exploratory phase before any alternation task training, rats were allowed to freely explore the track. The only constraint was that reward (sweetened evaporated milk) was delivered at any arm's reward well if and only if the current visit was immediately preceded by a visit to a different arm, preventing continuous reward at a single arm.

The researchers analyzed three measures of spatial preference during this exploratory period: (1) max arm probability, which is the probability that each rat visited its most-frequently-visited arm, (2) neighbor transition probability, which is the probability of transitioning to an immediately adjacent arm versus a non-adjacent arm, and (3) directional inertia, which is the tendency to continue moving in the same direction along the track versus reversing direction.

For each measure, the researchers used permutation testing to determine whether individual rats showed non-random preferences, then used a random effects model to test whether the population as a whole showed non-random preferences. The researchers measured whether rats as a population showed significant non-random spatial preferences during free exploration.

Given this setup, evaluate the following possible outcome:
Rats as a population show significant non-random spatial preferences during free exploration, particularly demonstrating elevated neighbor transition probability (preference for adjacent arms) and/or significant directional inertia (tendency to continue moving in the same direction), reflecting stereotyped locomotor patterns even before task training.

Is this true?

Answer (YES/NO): YES